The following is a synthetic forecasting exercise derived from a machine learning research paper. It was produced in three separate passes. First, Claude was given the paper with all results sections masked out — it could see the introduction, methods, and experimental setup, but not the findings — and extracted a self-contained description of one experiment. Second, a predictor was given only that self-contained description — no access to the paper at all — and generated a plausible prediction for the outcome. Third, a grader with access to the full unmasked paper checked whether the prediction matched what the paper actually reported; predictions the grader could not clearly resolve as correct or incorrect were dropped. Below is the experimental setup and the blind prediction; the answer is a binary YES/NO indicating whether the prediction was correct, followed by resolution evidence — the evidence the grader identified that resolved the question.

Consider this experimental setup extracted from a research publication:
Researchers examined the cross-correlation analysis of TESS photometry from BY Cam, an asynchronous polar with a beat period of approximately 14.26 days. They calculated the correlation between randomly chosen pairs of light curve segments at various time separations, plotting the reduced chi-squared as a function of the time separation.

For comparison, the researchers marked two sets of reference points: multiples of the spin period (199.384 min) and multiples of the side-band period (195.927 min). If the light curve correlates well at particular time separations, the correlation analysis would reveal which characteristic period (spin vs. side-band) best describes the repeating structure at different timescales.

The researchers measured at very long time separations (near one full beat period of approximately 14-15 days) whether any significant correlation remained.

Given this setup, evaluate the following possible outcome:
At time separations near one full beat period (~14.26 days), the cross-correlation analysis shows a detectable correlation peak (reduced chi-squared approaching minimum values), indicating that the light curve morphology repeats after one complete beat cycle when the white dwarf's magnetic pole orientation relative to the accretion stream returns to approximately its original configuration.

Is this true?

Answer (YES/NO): NO